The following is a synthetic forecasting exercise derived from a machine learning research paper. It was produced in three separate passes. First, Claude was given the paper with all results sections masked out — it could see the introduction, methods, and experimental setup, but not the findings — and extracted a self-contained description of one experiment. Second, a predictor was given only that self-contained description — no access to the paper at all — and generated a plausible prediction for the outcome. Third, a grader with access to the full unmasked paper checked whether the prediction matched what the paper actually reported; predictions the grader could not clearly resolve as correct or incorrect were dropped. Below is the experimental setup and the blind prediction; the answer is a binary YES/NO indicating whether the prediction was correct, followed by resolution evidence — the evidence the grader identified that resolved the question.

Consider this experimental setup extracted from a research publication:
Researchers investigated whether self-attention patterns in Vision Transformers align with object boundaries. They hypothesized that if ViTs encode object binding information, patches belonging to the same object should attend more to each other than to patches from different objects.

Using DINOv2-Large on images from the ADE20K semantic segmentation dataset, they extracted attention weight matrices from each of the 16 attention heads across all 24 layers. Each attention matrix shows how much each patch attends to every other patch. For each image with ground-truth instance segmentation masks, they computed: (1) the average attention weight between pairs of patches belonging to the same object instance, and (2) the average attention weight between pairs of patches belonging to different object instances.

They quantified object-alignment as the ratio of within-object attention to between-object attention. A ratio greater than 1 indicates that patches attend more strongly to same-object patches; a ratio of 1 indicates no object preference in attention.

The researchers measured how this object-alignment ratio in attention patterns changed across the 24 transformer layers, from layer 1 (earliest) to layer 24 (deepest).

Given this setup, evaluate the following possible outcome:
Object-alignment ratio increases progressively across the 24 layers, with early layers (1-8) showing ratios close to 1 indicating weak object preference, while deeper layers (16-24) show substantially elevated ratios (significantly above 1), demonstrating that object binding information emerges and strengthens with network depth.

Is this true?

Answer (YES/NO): NO